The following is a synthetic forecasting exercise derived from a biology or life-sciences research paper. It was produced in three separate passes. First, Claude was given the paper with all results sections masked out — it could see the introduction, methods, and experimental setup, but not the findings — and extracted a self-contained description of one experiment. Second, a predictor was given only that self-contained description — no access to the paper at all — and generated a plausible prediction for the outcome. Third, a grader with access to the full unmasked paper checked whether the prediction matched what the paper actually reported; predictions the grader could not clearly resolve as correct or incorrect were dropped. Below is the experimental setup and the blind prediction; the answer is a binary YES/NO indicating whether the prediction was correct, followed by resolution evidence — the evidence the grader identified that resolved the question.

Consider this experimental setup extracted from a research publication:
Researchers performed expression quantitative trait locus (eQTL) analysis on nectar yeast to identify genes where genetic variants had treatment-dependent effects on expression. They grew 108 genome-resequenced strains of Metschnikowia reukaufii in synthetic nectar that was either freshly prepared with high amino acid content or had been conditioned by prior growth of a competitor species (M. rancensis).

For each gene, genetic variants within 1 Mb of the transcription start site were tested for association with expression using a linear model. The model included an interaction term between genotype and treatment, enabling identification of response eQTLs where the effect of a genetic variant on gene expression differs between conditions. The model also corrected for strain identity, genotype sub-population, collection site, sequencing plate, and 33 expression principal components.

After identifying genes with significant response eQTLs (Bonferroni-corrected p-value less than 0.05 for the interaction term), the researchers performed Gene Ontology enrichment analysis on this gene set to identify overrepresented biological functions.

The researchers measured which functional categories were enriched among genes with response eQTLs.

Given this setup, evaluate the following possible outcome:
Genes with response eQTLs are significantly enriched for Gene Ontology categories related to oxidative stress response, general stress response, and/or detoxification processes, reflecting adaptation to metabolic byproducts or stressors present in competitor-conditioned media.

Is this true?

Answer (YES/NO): NO